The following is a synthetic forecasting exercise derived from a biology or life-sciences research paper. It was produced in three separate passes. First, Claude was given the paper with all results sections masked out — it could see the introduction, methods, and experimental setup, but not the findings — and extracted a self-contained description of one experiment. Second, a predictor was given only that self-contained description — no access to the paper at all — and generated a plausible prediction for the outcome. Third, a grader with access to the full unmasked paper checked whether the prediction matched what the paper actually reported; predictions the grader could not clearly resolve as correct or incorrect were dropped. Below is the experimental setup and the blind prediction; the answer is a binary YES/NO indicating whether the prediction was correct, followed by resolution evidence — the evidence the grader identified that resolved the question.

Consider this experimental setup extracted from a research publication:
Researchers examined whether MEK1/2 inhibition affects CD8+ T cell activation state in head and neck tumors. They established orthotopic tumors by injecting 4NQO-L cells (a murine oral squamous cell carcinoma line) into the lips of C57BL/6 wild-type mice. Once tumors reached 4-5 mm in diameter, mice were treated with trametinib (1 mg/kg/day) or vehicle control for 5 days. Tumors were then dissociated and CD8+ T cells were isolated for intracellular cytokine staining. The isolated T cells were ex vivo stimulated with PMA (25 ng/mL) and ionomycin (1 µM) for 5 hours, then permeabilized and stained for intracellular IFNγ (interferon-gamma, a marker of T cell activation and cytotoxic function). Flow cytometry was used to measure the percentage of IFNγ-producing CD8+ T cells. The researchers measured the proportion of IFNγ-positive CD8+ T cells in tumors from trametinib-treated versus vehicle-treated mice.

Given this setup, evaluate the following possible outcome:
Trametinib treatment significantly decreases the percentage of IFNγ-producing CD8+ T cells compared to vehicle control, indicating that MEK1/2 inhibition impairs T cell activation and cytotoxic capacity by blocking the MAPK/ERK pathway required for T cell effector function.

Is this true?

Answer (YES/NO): NO